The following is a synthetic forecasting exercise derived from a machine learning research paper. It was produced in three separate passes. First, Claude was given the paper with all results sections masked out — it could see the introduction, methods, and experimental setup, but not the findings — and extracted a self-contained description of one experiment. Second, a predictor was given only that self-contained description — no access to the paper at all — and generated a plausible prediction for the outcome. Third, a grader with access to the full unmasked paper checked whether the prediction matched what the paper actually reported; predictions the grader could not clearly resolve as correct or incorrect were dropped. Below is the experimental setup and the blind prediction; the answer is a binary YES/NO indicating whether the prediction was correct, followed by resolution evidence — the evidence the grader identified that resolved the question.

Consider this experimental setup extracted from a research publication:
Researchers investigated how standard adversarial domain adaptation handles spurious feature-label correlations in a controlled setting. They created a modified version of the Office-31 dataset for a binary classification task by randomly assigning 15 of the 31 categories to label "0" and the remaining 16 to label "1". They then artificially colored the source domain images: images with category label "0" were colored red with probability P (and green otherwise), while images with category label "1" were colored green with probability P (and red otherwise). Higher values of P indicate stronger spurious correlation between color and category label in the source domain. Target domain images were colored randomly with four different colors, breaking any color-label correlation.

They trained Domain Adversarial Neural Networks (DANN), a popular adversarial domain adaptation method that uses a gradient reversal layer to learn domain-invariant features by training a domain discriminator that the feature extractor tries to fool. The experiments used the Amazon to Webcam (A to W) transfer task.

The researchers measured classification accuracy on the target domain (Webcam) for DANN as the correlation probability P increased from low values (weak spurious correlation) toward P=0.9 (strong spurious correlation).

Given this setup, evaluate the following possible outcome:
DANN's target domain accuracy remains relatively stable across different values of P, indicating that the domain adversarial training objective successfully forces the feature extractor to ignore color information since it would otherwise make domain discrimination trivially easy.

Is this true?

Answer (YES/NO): NO